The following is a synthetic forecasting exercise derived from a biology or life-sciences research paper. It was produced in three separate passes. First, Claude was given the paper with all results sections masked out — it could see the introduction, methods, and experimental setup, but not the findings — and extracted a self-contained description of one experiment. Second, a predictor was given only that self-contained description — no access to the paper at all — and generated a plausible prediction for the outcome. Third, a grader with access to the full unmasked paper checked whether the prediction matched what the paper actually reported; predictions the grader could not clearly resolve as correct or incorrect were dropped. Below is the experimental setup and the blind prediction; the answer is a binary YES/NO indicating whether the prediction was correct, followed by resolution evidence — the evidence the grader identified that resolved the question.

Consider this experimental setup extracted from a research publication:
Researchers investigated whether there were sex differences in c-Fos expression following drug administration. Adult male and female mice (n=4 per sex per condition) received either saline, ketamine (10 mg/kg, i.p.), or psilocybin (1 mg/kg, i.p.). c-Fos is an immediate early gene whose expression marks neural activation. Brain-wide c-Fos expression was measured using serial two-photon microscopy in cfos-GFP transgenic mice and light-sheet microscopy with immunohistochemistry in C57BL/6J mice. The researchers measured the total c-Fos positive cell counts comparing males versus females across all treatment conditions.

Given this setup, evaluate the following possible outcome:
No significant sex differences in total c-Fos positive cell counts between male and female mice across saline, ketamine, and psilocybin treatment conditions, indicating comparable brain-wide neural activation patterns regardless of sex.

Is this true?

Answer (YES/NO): YES